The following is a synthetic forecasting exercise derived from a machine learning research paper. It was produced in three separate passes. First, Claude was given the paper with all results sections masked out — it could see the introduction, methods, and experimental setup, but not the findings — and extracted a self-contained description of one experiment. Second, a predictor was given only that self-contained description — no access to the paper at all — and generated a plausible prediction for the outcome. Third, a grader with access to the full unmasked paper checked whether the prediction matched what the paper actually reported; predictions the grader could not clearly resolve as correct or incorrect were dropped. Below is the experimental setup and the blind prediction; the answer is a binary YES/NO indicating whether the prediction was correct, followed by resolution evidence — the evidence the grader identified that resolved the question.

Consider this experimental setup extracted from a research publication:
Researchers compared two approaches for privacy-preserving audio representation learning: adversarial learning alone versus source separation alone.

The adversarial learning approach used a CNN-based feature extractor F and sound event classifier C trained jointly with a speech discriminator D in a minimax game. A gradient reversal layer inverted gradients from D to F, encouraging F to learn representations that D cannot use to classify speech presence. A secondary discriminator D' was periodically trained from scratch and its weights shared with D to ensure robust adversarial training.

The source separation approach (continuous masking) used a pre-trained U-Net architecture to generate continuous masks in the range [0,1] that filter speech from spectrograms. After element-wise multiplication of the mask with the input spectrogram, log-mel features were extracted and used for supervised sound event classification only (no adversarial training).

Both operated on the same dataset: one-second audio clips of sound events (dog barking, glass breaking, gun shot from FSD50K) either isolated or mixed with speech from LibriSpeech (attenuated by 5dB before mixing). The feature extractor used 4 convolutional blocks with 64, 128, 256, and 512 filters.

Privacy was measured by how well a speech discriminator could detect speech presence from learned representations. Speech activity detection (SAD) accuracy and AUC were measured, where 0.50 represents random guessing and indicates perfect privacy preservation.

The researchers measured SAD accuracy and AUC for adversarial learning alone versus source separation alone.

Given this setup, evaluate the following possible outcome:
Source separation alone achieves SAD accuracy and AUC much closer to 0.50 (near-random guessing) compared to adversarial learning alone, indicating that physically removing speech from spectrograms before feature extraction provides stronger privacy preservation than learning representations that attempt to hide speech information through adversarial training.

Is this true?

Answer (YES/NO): NO